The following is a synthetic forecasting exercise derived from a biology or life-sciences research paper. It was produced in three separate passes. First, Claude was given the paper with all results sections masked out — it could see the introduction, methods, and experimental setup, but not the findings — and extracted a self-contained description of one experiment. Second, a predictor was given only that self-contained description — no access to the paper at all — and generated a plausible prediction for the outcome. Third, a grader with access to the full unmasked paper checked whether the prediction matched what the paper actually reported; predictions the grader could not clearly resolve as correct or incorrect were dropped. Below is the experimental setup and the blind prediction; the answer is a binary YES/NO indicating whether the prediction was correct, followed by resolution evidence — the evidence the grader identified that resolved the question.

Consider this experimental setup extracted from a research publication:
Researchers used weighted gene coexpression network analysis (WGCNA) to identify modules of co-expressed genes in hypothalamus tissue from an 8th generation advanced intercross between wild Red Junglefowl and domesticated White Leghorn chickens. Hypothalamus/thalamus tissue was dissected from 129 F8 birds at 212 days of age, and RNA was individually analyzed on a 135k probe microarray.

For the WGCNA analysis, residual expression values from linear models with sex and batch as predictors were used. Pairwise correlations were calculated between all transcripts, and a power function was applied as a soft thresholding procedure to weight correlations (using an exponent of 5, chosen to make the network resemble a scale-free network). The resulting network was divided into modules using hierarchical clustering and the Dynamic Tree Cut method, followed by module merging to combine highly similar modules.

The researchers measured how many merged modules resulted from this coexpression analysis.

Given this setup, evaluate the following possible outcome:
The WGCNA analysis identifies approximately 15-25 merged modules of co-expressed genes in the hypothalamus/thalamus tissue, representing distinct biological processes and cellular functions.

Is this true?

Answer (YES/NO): NO